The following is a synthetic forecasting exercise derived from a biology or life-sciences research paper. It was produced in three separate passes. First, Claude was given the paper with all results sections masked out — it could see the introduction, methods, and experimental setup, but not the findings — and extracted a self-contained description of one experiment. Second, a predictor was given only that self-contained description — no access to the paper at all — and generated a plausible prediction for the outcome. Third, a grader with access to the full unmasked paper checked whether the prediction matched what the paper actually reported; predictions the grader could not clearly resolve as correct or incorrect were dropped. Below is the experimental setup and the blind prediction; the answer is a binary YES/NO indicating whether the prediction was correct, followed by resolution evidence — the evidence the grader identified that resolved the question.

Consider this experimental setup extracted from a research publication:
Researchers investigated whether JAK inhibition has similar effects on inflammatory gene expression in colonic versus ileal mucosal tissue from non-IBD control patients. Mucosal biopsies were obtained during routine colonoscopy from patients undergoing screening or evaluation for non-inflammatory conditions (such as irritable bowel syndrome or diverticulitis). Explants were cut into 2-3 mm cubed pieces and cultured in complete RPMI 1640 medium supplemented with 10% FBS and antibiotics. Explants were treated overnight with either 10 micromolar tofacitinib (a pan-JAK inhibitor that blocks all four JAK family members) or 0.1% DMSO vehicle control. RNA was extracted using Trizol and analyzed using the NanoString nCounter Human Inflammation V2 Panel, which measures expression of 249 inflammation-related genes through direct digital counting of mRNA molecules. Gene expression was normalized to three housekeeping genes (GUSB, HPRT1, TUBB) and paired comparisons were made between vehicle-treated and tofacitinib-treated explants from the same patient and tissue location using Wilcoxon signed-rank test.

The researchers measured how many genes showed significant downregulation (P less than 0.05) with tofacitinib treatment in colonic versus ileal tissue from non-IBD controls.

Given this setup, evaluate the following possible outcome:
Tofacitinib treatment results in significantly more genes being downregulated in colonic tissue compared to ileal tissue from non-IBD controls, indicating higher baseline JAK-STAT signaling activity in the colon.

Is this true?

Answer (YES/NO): NO